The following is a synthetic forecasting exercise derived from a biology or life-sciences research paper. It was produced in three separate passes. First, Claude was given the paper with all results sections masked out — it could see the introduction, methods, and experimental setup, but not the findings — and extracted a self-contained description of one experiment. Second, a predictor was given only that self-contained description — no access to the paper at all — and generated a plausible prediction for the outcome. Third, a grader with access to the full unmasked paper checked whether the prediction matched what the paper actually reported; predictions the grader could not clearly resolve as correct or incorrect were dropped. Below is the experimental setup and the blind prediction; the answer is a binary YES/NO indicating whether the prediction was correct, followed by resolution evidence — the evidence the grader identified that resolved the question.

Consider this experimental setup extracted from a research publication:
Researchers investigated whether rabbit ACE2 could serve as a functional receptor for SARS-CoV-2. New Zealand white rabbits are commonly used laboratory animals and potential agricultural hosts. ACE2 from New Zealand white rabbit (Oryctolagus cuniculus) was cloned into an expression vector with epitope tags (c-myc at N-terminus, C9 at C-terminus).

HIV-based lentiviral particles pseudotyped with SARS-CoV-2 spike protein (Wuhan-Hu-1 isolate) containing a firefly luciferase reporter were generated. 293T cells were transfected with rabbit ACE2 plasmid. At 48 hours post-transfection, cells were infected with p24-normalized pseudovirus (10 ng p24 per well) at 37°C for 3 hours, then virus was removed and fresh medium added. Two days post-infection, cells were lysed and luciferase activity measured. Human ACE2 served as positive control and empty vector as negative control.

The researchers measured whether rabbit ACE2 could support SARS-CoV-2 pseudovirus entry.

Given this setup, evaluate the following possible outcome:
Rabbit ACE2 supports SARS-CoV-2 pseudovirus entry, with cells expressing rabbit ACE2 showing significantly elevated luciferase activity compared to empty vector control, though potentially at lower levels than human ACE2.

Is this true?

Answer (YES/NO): YES